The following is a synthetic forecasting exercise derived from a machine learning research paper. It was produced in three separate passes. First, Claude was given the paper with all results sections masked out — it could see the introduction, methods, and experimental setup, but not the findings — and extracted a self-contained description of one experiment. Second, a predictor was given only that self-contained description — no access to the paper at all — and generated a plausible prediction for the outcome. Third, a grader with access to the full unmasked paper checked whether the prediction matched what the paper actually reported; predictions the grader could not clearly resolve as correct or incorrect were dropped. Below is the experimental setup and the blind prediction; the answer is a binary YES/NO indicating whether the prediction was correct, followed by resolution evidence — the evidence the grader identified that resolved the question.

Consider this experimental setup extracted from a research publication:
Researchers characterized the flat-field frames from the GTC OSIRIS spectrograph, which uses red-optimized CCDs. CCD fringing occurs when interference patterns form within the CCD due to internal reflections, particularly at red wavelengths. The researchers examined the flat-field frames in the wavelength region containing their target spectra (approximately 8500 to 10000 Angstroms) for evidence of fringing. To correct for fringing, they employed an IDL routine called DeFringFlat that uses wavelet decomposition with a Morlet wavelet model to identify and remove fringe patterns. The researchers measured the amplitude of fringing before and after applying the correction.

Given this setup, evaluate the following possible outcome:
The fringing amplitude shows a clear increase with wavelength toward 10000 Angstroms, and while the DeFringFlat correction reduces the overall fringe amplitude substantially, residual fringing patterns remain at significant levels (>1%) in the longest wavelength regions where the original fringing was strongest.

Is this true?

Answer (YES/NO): NO